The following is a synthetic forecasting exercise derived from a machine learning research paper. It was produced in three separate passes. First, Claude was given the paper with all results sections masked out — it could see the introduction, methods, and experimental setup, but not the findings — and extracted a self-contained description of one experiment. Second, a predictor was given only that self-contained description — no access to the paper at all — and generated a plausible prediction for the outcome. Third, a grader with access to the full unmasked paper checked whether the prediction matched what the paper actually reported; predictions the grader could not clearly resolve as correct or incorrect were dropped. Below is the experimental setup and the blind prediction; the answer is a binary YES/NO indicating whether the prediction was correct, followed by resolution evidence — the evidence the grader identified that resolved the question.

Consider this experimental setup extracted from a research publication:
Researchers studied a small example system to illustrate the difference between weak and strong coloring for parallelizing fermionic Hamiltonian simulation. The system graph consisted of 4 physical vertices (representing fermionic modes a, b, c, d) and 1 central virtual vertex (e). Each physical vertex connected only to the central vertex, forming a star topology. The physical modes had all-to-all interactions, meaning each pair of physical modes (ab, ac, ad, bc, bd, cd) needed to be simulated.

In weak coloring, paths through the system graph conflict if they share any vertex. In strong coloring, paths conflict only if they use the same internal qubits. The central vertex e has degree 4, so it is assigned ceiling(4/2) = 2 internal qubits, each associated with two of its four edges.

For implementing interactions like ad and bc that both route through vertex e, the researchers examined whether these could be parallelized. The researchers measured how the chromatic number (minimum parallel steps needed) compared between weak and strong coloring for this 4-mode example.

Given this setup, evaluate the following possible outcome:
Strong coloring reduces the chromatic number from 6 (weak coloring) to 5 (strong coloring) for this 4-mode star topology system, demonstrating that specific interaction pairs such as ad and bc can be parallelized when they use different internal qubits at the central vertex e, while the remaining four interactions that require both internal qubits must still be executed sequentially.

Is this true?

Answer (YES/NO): NO